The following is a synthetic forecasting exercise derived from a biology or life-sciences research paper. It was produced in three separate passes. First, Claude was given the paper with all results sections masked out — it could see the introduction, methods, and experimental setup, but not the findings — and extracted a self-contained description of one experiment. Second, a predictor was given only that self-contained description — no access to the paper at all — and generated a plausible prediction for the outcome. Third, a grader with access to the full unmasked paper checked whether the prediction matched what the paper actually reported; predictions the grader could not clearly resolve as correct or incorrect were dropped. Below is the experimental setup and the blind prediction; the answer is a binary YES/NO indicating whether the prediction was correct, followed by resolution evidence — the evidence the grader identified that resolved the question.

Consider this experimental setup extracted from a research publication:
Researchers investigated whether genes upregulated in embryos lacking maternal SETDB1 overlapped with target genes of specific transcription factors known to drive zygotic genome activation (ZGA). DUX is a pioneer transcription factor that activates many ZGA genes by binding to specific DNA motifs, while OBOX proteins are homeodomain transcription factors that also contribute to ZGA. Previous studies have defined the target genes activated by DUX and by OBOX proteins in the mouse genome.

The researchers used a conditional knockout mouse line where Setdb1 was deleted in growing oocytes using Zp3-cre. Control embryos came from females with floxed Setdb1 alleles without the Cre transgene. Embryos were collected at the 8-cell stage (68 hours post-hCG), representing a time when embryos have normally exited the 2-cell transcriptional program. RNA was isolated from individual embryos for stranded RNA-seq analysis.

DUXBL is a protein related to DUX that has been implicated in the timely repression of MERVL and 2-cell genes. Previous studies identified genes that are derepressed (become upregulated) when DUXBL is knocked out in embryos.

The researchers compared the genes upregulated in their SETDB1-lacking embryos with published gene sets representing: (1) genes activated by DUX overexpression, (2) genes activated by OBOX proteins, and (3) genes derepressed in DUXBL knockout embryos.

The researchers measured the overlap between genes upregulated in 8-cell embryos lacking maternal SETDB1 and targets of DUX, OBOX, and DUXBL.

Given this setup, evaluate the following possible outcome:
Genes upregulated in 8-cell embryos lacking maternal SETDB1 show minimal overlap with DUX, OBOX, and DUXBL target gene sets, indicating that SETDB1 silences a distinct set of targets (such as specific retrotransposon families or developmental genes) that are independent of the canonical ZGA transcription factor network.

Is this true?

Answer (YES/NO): NO